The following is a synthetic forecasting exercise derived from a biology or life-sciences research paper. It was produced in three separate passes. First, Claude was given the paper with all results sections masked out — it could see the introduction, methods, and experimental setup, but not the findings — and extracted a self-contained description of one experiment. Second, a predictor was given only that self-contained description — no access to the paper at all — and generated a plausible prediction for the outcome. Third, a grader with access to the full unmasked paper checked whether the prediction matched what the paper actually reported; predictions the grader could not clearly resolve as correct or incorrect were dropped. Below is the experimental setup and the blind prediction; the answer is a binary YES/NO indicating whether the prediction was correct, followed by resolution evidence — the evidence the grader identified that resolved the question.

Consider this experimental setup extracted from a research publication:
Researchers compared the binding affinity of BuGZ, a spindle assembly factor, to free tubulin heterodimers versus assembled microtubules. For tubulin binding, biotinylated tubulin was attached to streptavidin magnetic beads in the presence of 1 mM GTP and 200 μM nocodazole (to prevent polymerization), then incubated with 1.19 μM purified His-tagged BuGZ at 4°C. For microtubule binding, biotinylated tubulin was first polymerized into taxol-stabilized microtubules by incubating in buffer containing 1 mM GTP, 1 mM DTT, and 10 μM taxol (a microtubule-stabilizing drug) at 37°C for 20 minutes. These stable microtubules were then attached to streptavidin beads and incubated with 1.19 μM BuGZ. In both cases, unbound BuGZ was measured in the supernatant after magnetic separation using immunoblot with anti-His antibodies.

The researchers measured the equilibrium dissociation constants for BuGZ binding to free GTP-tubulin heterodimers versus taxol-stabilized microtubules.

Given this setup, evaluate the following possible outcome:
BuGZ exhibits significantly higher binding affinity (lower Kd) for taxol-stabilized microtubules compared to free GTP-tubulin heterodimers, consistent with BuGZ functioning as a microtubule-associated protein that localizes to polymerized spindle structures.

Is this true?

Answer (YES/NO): NO